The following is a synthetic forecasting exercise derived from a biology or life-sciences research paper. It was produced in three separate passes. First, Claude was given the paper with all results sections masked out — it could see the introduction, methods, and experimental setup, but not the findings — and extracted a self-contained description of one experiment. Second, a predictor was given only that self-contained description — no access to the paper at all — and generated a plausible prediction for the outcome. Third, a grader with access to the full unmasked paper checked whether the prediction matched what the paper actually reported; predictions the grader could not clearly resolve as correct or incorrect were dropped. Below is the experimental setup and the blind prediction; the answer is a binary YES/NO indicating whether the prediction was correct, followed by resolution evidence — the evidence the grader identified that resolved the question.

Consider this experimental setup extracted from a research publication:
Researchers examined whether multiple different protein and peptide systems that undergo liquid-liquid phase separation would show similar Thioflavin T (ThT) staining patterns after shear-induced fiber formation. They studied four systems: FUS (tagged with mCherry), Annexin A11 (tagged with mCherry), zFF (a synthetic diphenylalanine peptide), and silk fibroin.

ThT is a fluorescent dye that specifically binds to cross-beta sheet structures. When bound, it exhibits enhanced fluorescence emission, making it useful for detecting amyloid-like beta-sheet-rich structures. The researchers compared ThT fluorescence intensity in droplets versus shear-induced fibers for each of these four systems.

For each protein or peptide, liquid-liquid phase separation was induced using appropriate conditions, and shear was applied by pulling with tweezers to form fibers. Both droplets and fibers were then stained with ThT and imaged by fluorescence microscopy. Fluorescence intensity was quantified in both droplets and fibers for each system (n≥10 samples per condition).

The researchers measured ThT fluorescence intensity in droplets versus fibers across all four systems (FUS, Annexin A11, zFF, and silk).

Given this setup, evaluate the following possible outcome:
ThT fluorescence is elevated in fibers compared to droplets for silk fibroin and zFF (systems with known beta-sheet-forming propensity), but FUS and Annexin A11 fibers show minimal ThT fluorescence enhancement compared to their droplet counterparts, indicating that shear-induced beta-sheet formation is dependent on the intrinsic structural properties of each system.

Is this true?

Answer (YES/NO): NO